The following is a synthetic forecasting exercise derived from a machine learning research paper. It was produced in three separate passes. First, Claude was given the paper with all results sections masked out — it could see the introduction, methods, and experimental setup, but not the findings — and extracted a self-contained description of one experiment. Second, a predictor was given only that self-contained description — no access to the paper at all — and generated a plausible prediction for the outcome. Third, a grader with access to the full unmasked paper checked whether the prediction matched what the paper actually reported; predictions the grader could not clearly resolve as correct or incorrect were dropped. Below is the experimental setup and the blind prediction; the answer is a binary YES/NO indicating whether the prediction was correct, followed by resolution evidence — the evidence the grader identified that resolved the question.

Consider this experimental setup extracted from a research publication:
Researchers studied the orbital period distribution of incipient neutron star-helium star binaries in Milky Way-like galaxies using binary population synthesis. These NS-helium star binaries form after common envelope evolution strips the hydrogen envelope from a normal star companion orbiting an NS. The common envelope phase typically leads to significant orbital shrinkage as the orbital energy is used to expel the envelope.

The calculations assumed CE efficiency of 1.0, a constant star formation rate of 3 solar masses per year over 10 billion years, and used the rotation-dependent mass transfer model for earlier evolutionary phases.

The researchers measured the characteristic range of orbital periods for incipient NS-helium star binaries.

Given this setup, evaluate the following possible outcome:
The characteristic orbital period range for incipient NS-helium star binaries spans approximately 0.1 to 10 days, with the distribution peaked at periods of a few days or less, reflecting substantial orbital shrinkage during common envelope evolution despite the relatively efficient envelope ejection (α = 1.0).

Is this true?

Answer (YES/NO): NO